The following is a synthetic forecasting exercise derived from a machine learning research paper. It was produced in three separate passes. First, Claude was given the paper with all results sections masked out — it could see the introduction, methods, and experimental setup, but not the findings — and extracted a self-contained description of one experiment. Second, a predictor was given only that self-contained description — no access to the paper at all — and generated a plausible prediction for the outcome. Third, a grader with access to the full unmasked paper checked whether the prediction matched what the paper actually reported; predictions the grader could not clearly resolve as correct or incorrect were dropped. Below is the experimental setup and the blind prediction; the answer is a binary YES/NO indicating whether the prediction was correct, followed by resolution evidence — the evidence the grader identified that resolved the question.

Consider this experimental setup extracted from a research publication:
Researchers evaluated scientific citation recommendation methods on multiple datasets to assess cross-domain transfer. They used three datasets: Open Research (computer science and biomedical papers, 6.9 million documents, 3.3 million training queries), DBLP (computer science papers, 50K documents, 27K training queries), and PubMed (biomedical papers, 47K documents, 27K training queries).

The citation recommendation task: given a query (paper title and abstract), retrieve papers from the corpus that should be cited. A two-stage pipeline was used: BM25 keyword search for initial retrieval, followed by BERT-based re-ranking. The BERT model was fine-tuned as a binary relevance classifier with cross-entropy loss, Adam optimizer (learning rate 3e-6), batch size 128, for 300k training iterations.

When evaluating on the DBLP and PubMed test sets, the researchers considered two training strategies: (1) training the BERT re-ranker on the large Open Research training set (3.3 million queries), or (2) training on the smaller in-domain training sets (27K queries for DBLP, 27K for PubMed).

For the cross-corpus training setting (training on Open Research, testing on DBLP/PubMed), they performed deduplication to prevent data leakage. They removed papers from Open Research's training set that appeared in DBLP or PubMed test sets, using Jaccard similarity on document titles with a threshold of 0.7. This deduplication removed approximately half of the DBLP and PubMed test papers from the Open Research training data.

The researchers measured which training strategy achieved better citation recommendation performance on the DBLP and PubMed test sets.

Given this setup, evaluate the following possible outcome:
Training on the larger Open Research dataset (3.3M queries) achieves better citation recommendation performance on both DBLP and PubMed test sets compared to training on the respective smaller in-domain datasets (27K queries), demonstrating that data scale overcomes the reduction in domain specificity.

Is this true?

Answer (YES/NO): YES